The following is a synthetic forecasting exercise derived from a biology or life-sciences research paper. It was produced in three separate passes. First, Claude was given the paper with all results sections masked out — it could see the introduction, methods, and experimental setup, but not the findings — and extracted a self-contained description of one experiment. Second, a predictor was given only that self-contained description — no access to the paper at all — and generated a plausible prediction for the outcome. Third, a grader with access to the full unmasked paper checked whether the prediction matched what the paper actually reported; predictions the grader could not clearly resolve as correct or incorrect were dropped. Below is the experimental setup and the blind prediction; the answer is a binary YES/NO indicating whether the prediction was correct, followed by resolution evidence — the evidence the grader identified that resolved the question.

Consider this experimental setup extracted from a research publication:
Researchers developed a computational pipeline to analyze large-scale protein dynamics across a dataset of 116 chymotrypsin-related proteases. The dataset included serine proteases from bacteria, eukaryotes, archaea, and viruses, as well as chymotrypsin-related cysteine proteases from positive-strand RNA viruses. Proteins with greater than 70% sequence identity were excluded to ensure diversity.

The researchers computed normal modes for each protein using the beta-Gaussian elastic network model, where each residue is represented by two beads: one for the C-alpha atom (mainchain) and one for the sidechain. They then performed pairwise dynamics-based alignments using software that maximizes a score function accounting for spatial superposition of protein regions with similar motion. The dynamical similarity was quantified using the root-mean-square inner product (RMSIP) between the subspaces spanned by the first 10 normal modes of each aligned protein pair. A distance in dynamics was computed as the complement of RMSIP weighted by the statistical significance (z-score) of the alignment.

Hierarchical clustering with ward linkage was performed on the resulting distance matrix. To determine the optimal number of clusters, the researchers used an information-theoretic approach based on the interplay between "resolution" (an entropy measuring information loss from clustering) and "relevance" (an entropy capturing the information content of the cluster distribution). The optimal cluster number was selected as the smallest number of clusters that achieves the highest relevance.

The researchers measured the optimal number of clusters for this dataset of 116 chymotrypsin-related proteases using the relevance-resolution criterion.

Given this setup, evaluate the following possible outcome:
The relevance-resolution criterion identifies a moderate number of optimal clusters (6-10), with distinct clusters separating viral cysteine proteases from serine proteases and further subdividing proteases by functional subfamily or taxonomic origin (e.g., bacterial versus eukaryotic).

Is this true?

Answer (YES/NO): NO